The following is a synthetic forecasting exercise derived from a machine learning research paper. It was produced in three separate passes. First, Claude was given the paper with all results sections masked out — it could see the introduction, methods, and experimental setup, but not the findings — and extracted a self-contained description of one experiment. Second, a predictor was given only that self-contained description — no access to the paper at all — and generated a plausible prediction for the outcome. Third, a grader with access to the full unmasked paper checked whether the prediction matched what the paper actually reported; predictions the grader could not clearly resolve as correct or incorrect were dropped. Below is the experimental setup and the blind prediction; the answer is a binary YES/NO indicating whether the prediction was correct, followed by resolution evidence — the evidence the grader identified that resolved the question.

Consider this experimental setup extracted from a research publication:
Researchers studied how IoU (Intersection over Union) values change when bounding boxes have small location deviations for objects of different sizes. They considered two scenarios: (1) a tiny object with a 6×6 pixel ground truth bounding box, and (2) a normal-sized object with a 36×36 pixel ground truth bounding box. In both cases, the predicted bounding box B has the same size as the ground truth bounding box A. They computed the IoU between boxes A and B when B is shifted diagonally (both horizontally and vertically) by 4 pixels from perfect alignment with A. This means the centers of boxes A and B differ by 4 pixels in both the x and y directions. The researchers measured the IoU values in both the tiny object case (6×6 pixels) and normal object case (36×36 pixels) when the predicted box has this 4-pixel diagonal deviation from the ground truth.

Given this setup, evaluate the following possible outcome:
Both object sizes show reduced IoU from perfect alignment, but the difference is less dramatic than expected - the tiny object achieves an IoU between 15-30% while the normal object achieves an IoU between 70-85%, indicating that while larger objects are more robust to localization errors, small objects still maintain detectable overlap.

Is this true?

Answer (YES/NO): NO